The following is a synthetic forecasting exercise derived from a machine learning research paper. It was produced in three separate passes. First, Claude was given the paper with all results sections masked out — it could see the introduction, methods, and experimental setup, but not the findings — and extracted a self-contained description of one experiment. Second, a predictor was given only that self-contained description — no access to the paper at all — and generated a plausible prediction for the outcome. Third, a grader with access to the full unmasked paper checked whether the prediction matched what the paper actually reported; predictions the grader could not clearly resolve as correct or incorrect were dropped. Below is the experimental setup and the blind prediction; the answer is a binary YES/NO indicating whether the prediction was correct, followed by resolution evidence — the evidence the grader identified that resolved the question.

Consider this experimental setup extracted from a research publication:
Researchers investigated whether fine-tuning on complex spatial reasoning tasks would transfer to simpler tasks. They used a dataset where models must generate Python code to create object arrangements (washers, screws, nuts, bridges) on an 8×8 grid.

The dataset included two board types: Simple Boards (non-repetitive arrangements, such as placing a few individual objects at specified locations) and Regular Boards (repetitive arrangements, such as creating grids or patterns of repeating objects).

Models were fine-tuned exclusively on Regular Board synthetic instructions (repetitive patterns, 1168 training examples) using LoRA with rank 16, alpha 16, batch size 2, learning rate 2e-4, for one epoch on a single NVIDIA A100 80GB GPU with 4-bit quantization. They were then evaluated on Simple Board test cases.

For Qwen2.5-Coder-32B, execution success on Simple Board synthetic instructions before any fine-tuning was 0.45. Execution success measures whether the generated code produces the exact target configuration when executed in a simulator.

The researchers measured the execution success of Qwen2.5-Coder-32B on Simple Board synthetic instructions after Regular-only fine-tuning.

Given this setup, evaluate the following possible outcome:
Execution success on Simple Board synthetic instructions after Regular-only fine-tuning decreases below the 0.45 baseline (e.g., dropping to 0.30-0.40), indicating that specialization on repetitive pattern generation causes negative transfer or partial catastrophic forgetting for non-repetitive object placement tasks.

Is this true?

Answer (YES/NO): NO